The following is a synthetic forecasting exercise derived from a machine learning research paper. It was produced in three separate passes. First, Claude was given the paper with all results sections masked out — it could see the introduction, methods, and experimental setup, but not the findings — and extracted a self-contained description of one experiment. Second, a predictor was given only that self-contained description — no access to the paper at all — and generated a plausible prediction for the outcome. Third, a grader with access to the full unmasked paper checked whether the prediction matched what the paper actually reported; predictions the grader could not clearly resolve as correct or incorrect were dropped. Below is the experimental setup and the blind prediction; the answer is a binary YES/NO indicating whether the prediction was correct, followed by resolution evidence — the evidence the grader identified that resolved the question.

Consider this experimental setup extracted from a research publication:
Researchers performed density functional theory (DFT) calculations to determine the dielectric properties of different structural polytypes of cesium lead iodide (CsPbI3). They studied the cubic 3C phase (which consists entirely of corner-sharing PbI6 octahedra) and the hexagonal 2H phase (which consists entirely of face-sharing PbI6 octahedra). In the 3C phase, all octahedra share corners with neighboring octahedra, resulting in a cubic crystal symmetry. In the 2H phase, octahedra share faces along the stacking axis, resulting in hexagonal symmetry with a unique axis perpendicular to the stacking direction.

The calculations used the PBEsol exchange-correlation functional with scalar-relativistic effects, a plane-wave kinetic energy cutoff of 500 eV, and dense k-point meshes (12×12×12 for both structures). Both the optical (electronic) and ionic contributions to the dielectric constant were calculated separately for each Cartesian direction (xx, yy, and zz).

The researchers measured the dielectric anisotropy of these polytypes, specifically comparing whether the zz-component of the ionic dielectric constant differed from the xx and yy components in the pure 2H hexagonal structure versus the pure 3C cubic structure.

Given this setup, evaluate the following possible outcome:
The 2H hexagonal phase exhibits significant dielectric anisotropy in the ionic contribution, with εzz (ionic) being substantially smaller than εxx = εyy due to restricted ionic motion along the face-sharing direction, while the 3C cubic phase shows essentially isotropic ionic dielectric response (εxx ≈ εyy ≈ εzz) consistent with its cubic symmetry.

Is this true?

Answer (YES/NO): NO